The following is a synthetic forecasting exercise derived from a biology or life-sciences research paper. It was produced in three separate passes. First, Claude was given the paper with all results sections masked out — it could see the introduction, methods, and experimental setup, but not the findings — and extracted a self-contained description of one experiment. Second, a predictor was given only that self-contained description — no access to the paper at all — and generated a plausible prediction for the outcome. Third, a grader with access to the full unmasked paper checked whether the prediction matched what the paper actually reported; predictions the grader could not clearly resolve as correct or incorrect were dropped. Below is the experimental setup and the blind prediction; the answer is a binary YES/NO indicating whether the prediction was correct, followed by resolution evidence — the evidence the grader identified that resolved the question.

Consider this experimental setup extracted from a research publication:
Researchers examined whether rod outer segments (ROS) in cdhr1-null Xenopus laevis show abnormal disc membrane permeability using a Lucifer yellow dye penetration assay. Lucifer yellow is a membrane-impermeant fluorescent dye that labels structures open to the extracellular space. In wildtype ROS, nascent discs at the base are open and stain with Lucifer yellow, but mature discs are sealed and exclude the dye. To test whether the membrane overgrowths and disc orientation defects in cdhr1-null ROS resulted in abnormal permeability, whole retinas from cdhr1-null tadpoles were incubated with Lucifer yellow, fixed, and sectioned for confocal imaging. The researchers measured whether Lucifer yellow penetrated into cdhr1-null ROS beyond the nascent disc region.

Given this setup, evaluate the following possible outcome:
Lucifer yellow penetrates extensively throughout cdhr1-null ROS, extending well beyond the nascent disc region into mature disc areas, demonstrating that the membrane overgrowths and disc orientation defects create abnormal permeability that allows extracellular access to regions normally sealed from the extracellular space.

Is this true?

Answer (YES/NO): NO